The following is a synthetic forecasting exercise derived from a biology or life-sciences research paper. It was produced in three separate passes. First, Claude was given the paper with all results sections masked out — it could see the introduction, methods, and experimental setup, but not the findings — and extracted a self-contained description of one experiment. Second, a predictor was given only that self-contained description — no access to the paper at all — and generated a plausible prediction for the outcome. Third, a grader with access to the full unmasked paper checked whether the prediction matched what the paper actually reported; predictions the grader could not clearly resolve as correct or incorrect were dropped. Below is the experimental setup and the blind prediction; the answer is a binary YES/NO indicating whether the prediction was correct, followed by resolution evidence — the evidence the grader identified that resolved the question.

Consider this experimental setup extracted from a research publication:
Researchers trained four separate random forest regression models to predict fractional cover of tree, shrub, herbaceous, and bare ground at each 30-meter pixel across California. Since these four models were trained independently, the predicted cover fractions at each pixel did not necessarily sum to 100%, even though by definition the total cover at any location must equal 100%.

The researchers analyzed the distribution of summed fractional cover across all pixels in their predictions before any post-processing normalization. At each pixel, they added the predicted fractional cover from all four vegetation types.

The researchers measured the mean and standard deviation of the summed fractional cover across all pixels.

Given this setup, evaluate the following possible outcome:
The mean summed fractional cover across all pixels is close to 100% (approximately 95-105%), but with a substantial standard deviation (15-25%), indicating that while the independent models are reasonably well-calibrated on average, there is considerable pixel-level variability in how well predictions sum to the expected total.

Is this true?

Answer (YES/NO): NO